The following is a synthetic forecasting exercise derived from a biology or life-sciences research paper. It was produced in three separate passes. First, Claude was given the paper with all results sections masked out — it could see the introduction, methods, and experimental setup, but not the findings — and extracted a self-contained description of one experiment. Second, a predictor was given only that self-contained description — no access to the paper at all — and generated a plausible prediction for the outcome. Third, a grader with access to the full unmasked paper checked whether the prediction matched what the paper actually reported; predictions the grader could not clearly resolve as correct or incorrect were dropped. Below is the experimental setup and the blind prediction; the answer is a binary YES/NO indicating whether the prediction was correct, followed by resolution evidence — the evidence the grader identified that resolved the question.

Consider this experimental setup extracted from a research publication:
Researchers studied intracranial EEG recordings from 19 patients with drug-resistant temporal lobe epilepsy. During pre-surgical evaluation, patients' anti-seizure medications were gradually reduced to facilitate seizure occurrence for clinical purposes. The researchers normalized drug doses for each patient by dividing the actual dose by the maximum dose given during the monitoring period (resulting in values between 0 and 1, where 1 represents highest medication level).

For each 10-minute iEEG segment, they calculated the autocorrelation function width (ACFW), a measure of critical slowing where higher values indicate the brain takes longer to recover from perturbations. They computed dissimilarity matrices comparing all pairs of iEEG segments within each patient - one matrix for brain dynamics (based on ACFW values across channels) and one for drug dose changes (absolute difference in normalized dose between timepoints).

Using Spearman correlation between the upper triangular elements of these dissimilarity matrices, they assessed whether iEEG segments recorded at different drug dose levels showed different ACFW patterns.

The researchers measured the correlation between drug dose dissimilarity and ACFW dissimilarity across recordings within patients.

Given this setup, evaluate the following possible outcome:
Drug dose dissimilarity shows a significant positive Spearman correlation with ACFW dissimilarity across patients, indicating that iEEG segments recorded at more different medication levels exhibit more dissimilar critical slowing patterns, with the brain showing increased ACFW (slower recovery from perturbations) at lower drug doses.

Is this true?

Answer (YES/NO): NO